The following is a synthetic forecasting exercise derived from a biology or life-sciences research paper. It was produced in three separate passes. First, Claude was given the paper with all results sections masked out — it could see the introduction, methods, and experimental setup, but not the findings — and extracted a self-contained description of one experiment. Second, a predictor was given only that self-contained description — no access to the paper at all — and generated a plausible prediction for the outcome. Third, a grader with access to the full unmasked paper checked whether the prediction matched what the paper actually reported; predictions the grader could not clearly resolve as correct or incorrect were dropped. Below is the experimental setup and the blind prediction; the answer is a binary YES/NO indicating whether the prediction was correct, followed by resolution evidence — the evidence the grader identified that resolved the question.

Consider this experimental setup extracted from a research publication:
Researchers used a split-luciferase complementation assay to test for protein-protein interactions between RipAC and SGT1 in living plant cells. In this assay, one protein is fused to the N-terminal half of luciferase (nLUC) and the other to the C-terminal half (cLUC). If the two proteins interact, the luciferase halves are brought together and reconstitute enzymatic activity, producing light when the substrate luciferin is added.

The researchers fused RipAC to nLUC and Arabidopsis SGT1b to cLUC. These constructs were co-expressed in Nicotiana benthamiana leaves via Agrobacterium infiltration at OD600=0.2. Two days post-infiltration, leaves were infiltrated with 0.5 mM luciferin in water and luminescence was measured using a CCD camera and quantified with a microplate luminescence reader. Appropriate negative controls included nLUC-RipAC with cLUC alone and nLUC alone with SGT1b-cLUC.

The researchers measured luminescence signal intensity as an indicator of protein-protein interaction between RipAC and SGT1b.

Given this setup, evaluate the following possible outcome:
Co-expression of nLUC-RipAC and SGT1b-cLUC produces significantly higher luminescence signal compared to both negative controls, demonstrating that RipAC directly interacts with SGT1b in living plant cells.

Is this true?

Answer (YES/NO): YES